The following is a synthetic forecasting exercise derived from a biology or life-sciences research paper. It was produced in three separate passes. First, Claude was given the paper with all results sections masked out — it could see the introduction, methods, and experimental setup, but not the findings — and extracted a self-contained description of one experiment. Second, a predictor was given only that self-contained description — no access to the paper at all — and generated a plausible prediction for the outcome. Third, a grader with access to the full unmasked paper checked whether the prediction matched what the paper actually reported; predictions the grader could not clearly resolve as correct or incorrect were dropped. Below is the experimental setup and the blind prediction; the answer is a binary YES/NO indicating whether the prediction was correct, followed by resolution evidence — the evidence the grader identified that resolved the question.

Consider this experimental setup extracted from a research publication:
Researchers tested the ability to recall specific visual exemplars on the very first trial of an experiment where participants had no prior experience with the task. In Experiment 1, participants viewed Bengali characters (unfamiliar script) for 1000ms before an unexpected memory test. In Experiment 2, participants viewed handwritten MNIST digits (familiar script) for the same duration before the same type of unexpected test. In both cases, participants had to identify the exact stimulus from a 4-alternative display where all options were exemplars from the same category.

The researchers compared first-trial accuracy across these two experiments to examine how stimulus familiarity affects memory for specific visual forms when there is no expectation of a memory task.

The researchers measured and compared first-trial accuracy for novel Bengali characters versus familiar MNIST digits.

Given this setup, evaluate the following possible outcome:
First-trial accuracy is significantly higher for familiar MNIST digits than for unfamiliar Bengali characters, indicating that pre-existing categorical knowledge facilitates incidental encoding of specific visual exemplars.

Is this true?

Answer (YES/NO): NO